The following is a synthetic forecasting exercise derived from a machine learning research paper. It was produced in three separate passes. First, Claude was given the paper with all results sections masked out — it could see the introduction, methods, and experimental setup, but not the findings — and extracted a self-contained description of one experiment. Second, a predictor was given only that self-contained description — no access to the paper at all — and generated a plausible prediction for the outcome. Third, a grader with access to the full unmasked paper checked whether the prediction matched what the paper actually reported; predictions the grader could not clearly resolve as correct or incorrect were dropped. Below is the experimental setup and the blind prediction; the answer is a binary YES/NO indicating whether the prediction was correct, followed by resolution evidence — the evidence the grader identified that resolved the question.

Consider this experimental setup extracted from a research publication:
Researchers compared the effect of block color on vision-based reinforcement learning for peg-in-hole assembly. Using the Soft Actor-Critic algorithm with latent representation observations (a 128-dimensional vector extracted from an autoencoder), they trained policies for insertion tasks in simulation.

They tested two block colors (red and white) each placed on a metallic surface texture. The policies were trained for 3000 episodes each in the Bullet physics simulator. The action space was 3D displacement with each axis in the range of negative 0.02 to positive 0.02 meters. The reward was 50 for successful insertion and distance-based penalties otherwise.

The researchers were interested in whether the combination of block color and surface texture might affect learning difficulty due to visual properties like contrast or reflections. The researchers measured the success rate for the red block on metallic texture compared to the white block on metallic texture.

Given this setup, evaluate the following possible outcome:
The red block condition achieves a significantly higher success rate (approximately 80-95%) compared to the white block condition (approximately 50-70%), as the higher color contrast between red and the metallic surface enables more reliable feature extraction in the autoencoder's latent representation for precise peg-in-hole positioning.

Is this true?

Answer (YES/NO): NO